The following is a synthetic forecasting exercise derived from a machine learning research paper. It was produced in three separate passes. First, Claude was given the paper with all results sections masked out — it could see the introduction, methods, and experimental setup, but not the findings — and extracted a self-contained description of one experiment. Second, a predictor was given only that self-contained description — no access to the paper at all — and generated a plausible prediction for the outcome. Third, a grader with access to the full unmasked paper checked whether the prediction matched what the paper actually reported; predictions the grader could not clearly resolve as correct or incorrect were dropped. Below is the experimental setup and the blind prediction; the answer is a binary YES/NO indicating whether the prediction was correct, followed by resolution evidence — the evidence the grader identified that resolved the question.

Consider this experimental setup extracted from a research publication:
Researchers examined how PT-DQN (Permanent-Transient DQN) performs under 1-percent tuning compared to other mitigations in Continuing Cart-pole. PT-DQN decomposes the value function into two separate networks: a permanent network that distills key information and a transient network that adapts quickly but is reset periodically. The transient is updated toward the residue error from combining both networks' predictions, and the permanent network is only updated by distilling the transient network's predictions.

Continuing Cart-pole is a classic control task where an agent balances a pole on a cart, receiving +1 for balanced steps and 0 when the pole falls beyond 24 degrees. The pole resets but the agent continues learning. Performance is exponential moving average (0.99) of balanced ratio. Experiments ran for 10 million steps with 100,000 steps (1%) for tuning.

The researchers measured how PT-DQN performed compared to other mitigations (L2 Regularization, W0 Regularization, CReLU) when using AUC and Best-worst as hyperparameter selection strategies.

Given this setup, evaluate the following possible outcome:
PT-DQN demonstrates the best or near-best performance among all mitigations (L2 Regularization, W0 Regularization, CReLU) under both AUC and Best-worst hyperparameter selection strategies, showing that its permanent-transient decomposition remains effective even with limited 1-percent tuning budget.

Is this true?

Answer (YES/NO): YES